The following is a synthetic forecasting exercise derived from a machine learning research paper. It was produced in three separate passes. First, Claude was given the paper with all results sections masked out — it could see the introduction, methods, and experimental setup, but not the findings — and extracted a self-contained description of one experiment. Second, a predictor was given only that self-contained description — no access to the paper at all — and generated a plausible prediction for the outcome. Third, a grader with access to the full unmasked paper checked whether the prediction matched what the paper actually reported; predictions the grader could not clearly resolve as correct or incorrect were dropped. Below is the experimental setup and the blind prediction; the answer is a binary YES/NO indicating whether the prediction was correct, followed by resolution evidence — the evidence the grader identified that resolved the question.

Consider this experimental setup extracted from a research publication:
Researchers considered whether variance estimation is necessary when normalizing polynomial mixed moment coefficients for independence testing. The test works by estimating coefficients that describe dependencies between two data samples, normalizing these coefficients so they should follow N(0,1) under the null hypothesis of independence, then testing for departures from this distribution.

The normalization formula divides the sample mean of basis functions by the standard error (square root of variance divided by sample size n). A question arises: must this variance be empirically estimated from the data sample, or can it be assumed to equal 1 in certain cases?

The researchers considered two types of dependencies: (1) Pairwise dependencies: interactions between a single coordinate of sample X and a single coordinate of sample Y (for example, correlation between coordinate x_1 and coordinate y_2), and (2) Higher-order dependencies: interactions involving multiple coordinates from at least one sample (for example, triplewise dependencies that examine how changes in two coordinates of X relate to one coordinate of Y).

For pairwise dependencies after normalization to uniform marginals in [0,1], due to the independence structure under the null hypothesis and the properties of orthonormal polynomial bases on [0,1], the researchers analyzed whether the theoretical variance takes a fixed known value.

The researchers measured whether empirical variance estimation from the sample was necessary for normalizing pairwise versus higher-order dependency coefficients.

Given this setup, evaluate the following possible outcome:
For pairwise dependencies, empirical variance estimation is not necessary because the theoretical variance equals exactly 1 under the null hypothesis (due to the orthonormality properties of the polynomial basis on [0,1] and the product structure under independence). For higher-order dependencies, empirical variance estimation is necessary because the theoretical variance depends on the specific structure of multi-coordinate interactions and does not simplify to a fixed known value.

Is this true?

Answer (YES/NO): YES